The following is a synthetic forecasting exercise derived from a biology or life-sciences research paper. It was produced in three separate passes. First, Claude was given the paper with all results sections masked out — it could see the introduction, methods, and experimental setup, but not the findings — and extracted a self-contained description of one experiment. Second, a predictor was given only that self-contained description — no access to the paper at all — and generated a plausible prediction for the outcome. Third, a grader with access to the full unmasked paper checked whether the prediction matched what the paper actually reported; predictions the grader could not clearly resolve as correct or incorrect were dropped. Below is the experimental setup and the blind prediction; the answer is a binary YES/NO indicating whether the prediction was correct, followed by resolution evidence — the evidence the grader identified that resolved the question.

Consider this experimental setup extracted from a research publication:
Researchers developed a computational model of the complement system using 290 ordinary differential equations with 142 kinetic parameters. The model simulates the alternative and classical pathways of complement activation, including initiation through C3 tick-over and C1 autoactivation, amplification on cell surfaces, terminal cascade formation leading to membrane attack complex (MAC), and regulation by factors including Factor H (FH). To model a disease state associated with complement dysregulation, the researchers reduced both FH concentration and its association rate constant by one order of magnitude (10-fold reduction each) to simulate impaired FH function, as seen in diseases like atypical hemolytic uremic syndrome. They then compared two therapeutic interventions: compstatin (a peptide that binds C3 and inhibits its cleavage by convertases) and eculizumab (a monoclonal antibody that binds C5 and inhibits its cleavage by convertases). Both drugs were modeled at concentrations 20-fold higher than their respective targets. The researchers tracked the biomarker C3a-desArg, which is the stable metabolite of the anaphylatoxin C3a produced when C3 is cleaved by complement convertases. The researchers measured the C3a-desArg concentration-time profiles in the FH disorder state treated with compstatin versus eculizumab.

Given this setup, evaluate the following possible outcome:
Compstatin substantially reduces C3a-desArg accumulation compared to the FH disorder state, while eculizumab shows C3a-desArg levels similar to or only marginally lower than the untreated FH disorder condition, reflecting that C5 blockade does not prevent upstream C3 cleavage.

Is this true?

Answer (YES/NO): YES